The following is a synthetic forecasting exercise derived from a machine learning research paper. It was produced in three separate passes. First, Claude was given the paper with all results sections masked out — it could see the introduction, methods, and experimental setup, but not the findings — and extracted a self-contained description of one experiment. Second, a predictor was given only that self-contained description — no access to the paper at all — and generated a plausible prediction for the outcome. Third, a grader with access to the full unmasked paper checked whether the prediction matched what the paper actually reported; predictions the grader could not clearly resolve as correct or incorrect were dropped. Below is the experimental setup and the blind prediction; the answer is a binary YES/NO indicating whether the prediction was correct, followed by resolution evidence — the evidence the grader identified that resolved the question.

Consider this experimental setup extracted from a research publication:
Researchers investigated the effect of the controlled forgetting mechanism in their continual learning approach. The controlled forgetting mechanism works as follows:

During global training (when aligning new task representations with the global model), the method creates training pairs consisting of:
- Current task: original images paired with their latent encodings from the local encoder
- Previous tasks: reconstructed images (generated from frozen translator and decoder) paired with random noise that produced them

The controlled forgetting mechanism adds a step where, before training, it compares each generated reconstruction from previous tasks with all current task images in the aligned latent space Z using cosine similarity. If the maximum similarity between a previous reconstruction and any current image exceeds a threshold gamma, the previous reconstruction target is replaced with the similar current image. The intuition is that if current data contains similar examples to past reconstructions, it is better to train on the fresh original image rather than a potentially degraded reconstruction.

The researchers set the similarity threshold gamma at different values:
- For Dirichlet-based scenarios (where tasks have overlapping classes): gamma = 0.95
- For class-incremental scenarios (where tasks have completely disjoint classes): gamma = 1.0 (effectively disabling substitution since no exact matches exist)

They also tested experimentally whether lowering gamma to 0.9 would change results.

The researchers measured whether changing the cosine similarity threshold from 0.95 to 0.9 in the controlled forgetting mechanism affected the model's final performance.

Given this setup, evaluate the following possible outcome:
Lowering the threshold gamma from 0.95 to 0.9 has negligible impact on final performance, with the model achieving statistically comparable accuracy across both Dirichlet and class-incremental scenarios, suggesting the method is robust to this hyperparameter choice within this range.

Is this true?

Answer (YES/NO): YES